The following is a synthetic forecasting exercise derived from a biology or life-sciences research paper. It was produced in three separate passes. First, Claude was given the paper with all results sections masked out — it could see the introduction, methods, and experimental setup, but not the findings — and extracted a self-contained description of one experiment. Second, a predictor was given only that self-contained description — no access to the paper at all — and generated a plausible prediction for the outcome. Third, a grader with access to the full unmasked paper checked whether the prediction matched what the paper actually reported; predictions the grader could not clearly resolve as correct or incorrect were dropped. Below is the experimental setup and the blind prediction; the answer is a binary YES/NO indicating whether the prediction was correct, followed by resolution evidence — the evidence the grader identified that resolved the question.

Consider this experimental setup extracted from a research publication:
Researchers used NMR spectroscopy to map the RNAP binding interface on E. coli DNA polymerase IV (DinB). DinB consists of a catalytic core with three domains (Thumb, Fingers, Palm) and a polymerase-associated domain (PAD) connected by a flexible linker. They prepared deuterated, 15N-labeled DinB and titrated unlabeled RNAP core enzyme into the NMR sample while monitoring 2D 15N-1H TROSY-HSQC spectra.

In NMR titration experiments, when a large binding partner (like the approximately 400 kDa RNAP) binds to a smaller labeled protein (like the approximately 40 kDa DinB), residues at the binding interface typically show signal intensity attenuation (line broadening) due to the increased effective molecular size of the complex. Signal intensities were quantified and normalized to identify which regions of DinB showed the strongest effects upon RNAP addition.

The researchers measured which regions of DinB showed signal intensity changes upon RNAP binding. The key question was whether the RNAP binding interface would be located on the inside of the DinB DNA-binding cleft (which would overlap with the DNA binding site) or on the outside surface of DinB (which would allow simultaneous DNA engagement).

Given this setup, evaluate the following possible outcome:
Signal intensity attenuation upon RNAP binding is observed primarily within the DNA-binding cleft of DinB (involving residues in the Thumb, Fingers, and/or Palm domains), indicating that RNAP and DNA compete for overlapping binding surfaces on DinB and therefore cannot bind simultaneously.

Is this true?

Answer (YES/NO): NO